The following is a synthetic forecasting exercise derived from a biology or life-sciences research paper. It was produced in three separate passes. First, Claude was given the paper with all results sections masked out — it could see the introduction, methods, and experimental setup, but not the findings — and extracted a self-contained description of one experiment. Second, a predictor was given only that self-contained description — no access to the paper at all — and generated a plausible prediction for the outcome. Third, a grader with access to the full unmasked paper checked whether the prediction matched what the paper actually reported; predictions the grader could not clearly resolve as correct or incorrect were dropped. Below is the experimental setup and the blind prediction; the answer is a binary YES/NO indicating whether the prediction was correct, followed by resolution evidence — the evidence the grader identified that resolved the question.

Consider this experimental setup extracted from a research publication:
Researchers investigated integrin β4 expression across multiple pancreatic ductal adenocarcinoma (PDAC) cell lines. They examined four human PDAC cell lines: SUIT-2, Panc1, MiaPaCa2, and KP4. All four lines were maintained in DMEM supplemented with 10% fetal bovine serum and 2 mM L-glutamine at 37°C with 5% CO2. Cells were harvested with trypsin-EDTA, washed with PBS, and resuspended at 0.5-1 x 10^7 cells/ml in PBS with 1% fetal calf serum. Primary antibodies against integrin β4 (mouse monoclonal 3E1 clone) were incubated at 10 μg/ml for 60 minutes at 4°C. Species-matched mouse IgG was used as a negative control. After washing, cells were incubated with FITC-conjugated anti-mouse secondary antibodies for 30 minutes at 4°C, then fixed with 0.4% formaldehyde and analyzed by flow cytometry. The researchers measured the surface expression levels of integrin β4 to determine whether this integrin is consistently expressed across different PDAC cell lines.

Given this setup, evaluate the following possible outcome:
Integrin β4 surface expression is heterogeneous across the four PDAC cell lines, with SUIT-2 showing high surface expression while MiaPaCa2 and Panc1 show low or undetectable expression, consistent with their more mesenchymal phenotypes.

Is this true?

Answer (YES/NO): YES